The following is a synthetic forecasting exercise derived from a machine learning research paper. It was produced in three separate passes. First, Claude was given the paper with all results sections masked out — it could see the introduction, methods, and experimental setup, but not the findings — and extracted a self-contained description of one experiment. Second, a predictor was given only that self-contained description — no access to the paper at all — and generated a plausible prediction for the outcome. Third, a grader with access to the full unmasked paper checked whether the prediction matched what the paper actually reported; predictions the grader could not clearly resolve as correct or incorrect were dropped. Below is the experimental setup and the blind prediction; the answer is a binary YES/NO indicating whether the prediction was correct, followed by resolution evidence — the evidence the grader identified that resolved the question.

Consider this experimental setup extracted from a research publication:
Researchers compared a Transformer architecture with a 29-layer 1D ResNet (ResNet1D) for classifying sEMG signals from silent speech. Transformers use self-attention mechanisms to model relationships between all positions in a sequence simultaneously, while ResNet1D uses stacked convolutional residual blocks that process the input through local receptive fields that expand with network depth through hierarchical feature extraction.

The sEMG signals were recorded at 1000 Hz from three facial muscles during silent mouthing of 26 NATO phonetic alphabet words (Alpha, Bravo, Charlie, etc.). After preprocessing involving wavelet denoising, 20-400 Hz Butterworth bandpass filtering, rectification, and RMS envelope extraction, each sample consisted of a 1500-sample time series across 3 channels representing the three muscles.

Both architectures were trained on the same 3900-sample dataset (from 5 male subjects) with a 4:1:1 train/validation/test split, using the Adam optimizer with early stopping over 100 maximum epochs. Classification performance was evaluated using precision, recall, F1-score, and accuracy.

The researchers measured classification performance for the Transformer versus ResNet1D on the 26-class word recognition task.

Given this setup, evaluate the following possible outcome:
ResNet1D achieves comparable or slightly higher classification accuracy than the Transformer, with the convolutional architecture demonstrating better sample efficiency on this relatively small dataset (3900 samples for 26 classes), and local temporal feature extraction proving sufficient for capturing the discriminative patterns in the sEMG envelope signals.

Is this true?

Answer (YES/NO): NO